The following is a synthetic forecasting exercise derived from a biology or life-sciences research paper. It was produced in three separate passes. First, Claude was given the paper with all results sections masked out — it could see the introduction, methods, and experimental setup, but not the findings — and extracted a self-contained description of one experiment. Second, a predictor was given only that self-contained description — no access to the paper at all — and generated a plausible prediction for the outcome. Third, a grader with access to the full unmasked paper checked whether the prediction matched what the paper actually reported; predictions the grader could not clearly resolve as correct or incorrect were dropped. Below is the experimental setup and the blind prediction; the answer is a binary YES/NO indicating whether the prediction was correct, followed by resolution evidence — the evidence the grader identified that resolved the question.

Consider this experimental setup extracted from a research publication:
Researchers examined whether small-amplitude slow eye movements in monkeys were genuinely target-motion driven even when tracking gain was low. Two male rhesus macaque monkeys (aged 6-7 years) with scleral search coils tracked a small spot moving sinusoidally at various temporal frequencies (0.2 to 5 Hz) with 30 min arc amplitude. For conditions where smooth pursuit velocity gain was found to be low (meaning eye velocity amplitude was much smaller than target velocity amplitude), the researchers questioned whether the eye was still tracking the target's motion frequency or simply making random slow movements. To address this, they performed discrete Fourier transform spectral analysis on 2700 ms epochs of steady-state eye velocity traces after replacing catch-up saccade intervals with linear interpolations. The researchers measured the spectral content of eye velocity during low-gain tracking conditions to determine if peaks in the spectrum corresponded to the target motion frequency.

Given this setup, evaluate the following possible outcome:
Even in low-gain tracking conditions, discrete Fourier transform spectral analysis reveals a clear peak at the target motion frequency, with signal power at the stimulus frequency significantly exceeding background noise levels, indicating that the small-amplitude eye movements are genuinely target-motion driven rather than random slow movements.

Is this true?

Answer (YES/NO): YES